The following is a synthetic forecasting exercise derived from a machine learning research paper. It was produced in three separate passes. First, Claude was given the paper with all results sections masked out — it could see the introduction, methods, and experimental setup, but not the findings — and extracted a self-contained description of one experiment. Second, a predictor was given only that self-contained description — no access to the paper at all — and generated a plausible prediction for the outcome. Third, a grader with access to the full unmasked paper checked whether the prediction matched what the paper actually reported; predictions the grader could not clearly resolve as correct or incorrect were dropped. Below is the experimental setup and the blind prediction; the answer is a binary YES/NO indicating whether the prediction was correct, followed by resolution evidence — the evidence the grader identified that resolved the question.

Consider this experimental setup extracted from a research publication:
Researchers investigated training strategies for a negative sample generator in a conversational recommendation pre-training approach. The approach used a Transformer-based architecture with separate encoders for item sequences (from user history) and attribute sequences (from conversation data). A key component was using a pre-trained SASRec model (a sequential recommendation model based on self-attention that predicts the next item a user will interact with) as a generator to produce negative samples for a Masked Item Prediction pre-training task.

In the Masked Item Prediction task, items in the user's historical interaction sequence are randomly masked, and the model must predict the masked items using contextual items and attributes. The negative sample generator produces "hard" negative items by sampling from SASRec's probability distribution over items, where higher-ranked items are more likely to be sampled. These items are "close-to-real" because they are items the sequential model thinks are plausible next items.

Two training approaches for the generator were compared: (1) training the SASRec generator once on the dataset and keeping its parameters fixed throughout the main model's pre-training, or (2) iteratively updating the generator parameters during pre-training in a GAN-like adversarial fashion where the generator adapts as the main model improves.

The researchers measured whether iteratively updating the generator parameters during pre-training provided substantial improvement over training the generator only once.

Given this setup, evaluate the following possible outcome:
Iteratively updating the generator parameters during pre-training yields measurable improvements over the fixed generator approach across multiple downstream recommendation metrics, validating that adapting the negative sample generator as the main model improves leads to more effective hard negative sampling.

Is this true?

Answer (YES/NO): NO